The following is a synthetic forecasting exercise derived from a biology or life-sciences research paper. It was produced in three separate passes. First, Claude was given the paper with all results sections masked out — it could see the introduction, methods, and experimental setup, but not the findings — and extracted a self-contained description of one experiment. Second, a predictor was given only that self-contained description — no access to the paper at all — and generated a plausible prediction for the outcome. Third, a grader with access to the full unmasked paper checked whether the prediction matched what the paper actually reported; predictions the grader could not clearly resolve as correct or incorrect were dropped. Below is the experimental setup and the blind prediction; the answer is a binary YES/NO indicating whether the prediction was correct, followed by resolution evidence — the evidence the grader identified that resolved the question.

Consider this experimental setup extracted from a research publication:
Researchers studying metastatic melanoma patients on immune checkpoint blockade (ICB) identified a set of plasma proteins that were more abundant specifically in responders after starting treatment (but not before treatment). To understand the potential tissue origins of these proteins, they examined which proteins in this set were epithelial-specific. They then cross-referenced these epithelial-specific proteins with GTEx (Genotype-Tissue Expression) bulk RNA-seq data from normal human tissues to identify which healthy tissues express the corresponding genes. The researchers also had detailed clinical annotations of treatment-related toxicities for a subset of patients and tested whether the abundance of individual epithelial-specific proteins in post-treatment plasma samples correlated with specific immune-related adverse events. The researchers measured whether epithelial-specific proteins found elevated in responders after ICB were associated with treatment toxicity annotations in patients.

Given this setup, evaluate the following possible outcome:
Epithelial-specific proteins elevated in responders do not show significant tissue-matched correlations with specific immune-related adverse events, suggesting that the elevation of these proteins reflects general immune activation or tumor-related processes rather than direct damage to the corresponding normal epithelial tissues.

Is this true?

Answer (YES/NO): NO